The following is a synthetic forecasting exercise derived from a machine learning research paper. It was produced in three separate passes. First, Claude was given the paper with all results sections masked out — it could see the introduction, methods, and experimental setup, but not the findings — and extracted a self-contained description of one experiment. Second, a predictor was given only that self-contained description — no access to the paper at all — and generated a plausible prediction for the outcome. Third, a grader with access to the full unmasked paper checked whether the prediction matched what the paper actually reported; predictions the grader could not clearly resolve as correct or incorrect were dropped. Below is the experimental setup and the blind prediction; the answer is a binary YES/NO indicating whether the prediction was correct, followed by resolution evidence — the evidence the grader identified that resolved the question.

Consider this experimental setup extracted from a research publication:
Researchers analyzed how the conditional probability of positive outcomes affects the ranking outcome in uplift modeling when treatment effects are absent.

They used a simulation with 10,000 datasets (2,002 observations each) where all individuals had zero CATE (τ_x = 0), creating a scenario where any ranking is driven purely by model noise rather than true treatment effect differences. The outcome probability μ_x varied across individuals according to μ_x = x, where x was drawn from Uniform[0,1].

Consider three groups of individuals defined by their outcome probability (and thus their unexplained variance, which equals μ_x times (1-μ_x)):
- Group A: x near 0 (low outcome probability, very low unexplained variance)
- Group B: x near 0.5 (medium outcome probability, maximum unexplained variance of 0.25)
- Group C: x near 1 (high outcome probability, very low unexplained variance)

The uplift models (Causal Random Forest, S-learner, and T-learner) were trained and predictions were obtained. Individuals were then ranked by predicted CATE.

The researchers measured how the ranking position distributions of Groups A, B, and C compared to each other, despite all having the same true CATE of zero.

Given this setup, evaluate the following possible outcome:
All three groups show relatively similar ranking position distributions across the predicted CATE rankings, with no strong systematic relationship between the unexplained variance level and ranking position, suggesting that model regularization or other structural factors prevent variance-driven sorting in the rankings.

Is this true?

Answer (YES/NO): NO